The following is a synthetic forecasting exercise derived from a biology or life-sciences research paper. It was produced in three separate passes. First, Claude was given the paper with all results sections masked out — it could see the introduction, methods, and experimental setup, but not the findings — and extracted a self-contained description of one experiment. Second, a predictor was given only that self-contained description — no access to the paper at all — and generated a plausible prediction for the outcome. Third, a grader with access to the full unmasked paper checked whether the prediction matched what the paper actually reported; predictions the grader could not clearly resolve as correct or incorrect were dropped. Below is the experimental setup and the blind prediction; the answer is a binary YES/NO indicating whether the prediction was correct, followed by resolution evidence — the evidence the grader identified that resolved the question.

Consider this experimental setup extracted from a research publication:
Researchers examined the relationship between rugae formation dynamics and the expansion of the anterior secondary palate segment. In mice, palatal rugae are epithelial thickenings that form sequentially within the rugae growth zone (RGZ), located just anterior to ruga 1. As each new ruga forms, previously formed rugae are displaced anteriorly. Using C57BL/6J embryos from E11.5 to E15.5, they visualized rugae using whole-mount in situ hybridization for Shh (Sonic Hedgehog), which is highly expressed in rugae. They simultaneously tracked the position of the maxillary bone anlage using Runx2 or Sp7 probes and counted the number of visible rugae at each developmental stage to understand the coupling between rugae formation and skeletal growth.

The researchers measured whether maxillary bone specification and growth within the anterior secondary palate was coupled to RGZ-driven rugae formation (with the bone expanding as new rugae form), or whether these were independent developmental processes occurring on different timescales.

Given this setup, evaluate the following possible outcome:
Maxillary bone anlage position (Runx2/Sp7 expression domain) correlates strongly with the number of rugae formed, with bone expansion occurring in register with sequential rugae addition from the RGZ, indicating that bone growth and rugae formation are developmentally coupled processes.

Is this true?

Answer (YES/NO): YES